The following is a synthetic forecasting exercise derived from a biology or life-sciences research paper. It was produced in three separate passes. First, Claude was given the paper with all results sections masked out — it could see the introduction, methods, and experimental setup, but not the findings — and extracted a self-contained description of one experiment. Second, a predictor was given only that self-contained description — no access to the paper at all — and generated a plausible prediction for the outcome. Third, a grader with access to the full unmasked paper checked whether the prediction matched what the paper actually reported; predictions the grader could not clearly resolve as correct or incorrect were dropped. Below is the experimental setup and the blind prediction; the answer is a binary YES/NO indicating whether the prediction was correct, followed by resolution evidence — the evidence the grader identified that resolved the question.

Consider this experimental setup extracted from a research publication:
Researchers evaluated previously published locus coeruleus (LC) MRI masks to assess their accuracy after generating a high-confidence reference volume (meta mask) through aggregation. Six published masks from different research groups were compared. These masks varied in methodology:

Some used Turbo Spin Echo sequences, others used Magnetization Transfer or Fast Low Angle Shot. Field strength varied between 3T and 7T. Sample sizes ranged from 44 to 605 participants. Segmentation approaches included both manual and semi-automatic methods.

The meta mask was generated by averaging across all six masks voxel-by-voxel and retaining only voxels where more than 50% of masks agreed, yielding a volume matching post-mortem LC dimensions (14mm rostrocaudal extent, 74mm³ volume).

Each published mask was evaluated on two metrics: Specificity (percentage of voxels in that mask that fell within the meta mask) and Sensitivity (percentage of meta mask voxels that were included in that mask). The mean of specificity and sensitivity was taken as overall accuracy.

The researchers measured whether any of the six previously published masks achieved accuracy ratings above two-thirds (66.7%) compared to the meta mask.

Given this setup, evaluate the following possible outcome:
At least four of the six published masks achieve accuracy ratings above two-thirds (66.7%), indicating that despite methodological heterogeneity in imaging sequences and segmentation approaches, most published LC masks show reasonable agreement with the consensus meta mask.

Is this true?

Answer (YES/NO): NO